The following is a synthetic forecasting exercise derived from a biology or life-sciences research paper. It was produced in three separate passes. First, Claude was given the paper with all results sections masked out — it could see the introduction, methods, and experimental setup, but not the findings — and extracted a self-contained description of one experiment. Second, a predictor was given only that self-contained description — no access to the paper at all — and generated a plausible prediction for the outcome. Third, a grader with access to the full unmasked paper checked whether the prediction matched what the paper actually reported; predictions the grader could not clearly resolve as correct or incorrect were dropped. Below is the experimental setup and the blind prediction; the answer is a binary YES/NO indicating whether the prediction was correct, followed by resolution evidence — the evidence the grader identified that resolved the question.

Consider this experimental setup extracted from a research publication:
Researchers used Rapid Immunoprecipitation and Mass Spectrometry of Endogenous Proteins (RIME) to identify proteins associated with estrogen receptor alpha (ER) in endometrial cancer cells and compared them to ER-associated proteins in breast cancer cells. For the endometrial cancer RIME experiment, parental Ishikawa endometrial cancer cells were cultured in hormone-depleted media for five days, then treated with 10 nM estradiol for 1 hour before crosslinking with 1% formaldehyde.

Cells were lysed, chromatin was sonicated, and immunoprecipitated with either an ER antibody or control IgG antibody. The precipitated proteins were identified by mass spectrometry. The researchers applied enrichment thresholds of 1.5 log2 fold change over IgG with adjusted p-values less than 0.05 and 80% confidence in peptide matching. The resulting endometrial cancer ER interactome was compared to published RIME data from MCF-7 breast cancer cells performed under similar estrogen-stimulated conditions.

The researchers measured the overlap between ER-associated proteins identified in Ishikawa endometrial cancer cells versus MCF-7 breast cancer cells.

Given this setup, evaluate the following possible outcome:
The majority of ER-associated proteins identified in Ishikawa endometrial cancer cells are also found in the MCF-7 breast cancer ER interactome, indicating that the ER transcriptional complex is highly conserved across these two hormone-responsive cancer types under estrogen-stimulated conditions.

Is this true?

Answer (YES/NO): NO